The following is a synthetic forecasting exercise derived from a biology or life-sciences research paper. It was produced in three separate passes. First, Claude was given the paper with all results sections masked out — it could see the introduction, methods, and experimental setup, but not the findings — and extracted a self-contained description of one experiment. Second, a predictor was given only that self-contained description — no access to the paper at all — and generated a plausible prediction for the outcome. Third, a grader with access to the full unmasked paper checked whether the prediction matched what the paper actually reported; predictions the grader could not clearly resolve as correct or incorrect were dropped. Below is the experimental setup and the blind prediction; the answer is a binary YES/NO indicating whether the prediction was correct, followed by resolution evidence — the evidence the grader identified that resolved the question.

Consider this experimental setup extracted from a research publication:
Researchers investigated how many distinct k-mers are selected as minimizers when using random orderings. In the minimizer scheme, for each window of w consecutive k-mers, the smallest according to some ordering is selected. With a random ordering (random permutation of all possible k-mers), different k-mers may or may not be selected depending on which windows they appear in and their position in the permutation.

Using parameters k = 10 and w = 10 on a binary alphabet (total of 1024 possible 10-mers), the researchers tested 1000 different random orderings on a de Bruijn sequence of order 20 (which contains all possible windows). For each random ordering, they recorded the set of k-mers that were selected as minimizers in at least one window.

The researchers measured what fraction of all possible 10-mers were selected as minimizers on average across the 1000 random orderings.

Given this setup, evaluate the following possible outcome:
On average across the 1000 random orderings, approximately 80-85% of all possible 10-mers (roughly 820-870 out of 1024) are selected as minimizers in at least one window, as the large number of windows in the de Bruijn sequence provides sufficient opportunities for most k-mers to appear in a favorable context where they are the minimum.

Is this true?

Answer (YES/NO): NO